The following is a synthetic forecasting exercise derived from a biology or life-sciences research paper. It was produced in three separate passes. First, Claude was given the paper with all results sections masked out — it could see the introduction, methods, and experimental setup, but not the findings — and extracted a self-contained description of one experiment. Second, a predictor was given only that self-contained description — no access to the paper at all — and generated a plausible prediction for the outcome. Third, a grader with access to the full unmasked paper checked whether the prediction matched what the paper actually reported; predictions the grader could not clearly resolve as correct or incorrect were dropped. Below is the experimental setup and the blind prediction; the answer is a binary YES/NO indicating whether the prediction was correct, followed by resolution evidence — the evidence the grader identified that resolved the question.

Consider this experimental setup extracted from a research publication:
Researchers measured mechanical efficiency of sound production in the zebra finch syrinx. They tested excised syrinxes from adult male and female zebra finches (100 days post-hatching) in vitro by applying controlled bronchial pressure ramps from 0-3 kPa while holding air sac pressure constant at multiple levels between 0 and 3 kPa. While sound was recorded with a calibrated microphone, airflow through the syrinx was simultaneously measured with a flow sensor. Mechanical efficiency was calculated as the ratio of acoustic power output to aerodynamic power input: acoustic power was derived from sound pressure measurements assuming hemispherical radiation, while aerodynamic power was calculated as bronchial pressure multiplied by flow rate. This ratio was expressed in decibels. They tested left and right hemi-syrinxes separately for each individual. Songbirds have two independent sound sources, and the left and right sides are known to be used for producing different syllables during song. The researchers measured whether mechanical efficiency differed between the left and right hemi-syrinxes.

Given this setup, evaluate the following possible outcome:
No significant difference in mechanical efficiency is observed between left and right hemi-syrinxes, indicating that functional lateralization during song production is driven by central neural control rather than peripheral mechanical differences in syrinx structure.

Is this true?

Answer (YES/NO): NO